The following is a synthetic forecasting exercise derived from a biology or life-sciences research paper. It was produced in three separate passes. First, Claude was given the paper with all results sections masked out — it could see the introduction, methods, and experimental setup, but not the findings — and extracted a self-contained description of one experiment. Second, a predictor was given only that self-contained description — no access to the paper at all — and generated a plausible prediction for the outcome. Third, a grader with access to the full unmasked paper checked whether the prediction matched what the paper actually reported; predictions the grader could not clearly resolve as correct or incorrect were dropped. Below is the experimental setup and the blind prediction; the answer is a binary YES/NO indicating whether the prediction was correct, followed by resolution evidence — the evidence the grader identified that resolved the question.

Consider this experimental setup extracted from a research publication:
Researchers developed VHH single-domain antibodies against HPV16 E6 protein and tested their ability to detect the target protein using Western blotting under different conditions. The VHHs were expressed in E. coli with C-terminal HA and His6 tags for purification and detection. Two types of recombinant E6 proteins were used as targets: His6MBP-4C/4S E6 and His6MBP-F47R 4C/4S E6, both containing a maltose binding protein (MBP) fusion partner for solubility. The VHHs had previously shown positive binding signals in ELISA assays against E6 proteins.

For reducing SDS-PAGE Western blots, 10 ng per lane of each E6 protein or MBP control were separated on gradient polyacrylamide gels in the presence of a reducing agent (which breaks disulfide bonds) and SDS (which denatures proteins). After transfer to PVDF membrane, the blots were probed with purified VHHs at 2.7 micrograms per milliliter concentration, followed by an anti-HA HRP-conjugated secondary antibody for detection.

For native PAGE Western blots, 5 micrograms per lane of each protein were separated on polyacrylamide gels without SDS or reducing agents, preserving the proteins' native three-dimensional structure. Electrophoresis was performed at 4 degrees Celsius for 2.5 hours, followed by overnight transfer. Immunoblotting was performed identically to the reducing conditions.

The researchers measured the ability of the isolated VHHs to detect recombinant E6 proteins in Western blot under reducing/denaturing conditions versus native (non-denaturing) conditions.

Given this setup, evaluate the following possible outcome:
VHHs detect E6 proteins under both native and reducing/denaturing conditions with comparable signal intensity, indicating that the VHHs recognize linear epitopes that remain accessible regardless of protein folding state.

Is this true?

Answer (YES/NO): NO